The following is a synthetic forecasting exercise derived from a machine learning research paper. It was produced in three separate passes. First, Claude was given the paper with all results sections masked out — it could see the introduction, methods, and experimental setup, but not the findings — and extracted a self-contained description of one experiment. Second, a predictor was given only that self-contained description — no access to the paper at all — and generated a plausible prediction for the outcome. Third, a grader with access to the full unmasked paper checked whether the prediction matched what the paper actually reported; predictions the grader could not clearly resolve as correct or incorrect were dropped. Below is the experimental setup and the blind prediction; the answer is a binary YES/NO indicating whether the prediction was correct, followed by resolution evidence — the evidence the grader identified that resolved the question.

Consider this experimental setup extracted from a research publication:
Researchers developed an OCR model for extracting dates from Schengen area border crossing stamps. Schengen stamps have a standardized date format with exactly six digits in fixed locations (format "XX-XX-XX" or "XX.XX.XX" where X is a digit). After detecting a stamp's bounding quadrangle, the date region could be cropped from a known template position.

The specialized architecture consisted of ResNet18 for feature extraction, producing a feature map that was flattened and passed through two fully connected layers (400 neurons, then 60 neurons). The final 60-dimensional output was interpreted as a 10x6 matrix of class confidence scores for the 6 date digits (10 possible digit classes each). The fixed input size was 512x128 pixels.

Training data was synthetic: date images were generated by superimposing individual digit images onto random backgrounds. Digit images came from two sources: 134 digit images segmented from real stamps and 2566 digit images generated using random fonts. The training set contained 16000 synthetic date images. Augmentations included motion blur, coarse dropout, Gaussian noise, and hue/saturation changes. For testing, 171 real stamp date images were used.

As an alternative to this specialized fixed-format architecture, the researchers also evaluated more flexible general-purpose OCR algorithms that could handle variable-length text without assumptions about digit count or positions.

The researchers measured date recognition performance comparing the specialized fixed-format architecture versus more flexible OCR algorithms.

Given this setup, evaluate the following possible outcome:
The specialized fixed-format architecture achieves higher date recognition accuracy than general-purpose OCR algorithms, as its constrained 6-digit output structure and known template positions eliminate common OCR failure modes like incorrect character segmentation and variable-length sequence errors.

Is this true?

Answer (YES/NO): YES